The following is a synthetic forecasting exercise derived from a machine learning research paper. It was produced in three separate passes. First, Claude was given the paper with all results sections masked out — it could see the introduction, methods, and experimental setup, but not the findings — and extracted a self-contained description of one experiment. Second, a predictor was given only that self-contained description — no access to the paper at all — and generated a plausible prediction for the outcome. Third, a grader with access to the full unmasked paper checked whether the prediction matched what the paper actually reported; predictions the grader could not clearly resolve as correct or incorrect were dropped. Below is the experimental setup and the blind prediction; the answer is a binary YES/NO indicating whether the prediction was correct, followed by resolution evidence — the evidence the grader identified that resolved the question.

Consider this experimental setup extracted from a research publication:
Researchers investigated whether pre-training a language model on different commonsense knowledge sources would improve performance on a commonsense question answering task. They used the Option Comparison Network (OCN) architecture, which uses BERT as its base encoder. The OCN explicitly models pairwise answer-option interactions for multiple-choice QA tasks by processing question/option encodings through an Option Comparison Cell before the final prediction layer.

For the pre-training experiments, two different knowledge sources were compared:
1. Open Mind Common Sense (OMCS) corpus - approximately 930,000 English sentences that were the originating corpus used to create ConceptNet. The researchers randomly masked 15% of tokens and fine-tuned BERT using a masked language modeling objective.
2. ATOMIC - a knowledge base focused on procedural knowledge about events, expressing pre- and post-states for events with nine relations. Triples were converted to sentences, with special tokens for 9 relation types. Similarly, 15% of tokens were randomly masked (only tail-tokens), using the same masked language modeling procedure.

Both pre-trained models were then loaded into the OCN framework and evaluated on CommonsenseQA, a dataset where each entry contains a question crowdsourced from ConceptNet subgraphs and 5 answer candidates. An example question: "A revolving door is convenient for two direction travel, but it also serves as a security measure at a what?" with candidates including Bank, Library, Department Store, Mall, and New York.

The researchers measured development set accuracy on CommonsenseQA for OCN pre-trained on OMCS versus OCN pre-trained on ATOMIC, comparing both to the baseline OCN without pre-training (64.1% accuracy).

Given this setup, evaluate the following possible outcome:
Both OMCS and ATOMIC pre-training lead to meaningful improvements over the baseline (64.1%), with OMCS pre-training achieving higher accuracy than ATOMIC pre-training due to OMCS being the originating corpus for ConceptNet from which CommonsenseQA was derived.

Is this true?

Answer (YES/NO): NO